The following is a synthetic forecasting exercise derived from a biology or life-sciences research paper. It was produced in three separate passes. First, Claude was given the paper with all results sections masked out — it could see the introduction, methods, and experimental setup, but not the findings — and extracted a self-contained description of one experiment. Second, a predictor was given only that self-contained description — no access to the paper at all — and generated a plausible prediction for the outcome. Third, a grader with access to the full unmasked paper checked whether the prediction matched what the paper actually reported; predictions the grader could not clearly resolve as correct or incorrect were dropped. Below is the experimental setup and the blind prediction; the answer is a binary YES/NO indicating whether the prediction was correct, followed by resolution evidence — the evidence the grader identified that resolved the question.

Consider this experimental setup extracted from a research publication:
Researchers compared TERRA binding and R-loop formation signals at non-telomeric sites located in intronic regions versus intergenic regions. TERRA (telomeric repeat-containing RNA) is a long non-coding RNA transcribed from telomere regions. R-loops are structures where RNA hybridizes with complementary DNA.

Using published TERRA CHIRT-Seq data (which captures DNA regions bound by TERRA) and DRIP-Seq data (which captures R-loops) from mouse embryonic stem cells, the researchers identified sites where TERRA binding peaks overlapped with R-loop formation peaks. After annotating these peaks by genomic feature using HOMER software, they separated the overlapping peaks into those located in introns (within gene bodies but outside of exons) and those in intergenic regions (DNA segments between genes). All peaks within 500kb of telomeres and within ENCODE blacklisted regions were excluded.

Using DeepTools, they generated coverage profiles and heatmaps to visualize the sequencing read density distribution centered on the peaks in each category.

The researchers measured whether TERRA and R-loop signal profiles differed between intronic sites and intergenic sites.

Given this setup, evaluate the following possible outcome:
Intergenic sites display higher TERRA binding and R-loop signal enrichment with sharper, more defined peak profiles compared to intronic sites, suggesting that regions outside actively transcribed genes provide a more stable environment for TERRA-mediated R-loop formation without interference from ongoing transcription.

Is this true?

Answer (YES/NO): NO